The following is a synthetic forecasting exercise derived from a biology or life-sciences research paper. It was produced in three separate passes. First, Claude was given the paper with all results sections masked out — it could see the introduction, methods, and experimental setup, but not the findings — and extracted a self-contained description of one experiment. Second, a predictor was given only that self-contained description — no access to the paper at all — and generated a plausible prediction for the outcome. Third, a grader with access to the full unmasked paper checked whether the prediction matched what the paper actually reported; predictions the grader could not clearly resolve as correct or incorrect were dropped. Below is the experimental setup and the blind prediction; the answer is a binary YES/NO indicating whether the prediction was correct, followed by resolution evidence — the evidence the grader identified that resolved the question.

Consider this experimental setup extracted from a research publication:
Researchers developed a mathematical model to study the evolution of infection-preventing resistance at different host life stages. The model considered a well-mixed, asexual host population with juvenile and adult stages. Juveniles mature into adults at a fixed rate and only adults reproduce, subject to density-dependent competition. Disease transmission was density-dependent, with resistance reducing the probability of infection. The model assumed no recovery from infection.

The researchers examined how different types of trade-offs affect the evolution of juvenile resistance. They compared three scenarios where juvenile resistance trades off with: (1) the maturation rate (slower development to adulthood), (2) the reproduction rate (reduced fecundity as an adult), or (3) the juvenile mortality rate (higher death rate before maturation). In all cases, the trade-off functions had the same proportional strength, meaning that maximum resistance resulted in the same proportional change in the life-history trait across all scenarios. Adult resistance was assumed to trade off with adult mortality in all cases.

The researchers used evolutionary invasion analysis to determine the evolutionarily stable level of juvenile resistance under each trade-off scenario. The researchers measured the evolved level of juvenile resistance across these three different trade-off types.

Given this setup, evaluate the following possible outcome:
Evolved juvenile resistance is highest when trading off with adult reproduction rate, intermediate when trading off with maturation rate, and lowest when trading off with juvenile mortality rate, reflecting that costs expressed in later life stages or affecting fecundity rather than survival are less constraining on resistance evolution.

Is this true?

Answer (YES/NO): NO